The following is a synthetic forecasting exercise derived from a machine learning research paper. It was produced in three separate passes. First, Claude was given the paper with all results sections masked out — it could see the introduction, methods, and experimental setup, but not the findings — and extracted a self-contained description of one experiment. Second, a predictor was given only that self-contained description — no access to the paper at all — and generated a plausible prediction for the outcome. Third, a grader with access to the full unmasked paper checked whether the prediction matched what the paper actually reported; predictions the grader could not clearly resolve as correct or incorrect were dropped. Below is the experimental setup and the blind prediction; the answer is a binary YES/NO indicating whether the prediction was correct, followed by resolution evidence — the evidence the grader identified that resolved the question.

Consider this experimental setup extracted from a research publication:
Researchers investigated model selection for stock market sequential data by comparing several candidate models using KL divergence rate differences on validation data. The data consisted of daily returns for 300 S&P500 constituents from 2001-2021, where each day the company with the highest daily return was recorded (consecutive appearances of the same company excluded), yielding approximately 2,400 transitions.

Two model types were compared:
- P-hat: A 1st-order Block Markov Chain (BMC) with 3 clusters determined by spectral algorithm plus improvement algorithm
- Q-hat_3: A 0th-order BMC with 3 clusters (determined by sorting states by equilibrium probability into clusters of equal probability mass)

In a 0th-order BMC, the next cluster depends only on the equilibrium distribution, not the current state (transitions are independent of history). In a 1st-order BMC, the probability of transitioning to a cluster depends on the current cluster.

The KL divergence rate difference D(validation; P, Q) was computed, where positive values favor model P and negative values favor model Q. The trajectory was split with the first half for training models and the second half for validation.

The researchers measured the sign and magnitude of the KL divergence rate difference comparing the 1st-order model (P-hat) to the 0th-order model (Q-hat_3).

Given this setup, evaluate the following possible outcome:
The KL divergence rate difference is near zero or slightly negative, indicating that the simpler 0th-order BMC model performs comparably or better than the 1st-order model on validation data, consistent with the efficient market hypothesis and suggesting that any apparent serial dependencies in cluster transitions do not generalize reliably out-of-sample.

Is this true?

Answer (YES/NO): NO